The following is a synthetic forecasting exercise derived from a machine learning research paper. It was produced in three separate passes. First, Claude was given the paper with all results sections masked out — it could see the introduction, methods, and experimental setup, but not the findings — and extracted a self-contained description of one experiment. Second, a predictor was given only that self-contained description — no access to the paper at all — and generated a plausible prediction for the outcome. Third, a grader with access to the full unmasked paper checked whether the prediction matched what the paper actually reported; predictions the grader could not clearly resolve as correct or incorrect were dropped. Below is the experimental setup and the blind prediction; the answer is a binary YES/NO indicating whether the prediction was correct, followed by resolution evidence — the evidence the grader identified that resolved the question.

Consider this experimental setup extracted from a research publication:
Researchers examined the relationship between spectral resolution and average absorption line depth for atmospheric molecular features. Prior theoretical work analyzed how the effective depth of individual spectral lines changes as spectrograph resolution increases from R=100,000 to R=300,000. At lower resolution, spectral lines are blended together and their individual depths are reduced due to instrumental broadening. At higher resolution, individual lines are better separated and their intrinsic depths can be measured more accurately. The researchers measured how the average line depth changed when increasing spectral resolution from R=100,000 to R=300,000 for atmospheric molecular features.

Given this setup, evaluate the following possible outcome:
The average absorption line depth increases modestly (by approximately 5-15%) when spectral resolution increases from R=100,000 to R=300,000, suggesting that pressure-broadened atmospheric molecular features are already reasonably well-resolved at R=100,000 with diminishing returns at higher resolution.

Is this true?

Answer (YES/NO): NO